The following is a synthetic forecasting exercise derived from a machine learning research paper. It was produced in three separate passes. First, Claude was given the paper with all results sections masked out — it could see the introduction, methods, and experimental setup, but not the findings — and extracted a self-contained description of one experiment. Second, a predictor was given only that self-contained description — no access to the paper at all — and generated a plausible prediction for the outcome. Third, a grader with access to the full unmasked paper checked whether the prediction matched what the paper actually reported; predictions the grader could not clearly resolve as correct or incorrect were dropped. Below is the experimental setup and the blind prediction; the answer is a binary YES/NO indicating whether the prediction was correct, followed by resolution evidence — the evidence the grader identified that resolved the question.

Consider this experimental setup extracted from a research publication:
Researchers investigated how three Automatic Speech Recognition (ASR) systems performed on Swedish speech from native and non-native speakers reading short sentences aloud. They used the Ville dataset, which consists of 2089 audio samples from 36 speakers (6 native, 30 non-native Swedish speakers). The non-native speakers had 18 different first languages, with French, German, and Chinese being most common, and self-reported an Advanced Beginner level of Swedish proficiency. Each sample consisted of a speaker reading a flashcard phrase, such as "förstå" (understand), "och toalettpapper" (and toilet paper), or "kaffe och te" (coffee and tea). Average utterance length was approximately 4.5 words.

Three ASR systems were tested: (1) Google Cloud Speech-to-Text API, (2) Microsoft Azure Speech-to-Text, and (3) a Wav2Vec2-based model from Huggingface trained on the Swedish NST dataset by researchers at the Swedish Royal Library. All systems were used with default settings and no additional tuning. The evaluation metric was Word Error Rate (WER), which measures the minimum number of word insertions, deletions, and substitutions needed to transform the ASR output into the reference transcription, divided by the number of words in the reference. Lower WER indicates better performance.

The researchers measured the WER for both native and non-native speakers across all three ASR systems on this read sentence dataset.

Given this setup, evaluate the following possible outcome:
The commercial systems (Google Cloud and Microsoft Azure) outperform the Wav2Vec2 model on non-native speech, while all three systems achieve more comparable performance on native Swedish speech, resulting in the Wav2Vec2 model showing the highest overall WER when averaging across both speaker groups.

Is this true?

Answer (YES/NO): NO